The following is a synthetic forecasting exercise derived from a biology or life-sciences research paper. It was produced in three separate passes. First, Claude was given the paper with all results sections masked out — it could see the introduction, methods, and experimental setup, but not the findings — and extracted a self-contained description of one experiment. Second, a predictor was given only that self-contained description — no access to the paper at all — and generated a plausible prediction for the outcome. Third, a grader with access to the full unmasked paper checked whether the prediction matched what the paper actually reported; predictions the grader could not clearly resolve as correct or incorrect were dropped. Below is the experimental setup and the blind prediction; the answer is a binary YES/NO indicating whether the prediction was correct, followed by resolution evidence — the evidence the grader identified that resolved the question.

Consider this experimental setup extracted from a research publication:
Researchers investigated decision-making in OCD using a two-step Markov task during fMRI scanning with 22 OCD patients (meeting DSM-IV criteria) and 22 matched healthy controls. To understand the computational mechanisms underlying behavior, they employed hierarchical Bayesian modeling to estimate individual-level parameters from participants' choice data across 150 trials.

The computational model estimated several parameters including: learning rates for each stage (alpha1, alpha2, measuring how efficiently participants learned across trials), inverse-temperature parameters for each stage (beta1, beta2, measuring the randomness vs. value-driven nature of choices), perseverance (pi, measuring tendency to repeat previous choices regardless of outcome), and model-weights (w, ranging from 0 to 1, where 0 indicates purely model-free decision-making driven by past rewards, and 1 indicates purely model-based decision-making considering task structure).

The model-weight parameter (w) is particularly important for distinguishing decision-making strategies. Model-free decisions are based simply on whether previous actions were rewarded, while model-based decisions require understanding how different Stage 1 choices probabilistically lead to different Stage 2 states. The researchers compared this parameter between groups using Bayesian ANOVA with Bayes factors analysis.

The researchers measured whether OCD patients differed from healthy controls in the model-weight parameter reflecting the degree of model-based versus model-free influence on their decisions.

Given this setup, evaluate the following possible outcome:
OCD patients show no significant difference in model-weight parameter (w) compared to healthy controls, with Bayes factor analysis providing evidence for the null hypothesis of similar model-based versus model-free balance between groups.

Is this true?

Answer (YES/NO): NO